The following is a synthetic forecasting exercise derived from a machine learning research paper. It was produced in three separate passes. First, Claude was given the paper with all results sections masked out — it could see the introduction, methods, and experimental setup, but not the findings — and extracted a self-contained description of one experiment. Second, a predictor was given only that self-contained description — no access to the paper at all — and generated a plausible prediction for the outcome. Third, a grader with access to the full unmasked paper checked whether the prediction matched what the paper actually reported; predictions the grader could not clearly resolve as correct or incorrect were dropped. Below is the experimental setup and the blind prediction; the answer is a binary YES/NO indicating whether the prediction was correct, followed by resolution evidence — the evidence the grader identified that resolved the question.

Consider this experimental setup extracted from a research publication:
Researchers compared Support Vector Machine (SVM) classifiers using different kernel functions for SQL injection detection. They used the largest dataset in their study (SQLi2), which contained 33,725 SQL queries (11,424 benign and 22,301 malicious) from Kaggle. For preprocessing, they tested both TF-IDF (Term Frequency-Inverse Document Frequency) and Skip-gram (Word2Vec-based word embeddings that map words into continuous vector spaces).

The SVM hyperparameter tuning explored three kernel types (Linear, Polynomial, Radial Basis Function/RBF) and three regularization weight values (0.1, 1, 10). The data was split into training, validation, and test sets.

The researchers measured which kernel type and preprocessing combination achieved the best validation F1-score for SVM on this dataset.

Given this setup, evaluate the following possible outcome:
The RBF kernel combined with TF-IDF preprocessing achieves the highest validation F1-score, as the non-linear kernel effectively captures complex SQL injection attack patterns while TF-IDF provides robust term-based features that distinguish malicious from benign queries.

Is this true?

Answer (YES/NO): NO